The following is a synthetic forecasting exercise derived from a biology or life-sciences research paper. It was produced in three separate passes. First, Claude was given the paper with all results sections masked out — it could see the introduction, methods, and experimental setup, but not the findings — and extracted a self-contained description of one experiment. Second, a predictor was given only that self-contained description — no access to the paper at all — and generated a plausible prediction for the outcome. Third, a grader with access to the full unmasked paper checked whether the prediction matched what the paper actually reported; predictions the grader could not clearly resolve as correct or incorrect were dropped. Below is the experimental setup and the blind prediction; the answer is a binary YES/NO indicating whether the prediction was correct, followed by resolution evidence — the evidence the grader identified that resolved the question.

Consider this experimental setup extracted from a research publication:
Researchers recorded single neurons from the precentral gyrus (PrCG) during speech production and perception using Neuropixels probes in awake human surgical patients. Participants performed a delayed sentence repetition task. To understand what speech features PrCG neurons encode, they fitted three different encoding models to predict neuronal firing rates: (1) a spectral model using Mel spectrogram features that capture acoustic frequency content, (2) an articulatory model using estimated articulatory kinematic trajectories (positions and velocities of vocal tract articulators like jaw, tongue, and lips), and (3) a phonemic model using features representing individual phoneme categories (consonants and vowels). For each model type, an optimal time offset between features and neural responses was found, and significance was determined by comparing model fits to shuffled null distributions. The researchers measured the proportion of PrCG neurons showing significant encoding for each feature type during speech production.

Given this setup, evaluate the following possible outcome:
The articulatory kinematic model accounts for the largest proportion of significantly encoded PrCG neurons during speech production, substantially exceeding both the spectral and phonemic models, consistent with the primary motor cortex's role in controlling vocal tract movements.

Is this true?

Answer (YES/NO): NO